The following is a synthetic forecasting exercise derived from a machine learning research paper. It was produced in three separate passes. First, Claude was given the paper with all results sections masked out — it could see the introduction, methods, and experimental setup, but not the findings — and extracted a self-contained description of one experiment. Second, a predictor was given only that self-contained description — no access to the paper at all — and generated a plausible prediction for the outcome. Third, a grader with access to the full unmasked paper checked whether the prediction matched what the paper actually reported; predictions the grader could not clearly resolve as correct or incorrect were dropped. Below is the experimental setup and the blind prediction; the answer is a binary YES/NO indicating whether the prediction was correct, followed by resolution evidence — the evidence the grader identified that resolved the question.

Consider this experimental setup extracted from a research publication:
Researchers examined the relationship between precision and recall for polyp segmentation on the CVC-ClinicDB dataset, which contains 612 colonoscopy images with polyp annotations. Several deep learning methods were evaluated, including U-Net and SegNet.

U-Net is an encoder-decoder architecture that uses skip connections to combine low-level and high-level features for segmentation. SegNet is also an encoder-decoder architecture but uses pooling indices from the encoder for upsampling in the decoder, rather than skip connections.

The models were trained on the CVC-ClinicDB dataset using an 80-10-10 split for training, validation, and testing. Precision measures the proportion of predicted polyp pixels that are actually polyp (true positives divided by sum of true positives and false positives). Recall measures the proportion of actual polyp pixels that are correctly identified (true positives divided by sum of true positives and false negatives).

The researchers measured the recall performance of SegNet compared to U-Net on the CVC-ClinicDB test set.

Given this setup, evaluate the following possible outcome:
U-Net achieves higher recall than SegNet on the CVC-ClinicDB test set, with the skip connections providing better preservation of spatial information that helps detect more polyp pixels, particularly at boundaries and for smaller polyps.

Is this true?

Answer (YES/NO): NO